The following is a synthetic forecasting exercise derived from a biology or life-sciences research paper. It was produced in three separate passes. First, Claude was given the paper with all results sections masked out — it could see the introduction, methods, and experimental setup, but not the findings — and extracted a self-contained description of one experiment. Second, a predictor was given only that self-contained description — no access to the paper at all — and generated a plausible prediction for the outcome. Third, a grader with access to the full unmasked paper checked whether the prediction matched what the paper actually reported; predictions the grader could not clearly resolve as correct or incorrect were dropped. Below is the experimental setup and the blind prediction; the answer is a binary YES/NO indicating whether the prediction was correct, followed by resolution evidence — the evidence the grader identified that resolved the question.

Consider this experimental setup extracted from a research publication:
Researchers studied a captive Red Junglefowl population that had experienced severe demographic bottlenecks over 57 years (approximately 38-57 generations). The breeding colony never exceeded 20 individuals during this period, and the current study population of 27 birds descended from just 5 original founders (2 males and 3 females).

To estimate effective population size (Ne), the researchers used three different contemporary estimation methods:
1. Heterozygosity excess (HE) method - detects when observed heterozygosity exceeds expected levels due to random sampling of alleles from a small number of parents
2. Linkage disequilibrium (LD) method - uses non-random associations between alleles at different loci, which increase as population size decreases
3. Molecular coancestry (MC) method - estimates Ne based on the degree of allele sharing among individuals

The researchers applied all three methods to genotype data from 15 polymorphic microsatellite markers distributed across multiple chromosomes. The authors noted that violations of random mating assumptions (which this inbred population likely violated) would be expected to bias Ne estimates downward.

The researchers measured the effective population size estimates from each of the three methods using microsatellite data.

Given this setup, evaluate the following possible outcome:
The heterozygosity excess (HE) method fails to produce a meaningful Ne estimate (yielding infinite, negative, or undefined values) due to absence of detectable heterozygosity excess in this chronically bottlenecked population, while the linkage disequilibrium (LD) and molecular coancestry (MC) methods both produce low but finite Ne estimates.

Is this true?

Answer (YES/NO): NO